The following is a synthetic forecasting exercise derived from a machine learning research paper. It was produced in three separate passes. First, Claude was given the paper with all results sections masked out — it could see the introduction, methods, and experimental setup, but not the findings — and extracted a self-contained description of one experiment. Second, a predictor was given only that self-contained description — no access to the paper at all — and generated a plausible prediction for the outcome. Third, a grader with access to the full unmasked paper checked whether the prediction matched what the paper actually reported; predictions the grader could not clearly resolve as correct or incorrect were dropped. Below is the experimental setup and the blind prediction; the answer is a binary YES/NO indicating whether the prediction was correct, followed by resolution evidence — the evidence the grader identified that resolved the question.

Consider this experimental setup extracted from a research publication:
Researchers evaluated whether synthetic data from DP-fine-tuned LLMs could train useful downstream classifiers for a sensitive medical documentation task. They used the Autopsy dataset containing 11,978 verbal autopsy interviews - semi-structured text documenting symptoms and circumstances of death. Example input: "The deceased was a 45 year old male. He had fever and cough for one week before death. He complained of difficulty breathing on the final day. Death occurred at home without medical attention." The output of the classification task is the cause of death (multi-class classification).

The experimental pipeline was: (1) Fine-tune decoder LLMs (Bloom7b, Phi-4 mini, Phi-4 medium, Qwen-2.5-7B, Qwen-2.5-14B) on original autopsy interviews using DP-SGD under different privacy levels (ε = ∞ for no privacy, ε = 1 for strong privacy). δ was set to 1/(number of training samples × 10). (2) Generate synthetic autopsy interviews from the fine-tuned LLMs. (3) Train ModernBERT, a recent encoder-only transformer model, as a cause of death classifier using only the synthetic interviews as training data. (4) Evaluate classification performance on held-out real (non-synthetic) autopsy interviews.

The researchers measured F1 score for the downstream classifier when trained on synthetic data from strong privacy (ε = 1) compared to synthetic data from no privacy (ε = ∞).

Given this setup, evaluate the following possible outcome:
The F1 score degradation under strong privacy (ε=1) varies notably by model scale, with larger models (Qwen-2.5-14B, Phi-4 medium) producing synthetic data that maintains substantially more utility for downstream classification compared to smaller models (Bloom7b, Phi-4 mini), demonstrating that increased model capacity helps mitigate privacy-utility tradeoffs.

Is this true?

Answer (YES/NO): NO